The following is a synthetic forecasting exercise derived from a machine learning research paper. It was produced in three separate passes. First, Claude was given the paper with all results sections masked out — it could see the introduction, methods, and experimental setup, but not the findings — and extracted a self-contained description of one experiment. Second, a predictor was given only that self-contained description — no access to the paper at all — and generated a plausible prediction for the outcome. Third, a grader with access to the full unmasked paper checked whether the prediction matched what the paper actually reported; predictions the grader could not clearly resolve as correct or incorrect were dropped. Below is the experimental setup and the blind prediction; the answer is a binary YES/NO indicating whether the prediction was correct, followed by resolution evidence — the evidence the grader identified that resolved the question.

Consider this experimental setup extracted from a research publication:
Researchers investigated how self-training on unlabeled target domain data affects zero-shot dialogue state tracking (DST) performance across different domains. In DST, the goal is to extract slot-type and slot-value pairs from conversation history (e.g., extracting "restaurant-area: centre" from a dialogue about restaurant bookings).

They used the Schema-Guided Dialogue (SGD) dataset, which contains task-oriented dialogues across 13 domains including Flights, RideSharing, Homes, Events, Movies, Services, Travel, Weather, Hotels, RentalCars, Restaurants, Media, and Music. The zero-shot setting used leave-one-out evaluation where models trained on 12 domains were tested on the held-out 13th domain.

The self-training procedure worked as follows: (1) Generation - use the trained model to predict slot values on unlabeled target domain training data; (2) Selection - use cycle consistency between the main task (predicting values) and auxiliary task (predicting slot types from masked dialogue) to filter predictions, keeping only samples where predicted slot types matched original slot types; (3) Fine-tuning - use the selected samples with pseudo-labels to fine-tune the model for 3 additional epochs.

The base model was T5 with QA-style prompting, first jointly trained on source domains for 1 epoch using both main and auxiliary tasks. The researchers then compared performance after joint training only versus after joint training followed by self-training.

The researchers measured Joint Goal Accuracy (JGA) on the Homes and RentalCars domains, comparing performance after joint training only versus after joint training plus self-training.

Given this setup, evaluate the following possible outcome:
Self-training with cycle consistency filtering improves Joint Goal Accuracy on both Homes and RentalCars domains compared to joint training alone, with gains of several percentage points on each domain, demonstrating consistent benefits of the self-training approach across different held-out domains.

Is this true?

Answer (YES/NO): NO